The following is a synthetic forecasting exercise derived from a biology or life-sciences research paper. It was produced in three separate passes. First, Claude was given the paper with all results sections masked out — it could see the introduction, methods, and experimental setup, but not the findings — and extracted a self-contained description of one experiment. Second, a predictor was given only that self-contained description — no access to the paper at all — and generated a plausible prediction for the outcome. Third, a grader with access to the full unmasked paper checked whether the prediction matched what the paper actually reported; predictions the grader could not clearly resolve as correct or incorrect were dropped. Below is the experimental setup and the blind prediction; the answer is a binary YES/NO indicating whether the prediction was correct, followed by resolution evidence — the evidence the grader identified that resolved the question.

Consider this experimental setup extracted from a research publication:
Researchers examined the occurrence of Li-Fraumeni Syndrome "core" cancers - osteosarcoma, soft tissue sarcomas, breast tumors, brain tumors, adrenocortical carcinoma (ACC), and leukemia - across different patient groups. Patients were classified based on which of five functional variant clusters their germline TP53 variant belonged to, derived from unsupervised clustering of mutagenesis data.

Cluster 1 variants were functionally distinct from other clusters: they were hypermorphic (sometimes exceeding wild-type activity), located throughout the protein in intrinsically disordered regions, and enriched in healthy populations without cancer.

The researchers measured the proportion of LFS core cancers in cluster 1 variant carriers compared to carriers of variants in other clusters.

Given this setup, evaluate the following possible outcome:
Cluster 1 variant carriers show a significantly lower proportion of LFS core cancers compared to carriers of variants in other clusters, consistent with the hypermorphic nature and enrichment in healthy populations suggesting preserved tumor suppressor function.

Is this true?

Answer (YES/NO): YES